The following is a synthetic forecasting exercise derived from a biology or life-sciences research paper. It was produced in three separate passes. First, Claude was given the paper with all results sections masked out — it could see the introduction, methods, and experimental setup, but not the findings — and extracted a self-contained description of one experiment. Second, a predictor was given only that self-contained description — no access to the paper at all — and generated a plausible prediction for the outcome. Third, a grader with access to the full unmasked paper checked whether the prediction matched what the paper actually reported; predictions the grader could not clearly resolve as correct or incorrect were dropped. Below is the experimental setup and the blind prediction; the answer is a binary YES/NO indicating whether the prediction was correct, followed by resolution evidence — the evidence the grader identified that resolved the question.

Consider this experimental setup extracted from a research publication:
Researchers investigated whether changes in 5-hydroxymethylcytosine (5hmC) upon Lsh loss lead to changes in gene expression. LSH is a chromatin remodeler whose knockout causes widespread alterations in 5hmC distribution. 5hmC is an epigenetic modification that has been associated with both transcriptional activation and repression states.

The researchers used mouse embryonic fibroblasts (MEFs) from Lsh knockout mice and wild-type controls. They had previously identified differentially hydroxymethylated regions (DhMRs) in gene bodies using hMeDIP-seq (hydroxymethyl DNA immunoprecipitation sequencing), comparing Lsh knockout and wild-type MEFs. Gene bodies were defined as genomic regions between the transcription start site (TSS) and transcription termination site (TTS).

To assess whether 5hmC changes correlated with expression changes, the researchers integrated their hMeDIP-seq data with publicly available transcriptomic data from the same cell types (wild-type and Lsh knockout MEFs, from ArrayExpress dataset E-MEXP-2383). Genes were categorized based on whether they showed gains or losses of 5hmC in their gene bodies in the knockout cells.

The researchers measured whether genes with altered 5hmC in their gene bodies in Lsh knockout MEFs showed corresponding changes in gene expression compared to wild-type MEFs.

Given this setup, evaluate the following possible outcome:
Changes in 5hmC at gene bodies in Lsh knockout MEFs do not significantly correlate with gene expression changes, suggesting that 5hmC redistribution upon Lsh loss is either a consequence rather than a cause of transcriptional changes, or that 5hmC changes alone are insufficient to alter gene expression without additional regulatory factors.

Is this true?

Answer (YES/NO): YES